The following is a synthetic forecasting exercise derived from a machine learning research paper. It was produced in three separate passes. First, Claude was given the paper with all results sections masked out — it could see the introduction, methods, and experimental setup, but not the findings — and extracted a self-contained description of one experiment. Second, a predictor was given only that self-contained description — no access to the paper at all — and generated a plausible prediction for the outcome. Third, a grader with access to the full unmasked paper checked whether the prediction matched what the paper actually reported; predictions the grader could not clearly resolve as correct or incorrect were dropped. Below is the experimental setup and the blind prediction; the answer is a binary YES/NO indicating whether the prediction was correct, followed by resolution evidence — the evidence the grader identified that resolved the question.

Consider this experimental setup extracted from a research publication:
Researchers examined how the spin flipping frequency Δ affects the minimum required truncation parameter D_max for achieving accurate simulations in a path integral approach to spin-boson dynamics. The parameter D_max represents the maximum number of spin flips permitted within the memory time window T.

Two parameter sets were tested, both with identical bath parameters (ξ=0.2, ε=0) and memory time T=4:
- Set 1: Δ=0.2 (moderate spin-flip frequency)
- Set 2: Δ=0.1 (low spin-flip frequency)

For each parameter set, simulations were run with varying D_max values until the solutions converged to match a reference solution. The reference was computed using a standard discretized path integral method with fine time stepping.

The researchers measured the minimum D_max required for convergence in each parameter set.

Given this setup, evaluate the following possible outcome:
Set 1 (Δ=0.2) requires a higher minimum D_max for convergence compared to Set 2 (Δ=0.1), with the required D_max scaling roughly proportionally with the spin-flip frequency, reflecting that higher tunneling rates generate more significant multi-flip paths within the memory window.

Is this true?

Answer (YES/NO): YES